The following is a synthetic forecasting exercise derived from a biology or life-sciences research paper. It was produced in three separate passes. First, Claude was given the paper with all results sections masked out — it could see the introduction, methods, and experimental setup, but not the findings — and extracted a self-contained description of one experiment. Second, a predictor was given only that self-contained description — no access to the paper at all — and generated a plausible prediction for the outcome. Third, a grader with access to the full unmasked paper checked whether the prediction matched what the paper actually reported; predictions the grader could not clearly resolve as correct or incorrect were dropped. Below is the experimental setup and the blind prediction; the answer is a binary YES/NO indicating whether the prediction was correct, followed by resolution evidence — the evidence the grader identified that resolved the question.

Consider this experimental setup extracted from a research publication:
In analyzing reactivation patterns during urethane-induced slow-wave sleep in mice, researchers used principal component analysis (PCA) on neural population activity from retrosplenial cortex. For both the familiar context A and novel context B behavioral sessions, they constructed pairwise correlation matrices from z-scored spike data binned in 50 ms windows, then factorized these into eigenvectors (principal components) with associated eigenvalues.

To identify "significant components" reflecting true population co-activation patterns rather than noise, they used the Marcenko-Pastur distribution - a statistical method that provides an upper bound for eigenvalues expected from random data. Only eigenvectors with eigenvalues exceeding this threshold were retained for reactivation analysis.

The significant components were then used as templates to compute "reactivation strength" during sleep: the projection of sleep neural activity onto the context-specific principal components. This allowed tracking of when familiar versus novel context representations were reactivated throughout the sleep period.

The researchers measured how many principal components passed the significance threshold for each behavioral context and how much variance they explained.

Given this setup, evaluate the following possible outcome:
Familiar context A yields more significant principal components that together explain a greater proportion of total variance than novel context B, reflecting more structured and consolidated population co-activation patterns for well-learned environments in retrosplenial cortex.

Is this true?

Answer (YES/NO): NO